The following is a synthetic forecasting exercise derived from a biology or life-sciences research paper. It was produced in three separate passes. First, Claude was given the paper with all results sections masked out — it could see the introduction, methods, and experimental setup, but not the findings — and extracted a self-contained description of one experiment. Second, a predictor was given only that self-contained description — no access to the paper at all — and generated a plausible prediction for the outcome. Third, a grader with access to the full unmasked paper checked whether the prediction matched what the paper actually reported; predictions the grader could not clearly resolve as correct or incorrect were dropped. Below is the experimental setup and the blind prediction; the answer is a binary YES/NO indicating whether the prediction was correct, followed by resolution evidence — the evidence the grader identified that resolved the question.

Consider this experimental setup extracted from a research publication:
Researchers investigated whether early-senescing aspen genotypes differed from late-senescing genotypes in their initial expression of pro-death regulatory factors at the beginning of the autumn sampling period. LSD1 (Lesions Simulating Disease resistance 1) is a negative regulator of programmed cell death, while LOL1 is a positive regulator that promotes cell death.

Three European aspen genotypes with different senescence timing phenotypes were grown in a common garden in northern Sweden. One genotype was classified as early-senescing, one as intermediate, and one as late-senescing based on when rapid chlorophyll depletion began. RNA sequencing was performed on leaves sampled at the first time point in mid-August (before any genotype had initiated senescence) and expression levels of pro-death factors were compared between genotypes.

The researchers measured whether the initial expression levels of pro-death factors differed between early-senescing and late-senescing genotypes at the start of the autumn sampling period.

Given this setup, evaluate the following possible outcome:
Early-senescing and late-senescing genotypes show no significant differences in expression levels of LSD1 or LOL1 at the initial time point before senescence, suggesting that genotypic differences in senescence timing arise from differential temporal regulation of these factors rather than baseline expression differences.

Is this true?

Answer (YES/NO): NO